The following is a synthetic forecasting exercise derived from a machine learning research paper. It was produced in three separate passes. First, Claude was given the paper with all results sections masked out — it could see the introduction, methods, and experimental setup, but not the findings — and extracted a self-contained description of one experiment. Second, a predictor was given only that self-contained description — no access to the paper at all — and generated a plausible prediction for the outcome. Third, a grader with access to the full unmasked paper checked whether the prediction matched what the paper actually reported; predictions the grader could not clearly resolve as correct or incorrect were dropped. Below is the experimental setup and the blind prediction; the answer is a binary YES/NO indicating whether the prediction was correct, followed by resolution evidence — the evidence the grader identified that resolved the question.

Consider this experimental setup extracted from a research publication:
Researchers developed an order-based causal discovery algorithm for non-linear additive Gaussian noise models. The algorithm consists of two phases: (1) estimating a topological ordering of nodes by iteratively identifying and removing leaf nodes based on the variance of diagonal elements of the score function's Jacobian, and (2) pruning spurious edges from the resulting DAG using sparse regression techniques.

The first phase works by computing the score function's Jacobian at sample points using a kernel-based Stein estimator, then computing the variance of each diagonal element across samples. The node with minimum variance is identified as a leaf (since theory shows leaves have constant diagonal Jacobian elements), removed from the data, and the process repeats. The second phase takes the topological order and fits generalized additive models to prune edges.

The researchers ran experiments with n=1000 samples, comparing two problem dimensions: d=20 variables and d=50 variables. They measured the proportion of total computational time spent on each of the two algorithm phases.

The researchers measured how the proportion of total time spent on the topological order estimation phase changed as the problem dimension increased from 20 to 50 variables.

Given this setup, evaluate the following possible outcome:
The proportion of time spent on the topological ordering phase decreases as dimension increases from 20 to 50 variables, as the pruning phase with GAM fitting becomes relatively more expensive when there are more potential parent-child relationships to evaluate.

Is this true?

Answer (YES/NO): YES